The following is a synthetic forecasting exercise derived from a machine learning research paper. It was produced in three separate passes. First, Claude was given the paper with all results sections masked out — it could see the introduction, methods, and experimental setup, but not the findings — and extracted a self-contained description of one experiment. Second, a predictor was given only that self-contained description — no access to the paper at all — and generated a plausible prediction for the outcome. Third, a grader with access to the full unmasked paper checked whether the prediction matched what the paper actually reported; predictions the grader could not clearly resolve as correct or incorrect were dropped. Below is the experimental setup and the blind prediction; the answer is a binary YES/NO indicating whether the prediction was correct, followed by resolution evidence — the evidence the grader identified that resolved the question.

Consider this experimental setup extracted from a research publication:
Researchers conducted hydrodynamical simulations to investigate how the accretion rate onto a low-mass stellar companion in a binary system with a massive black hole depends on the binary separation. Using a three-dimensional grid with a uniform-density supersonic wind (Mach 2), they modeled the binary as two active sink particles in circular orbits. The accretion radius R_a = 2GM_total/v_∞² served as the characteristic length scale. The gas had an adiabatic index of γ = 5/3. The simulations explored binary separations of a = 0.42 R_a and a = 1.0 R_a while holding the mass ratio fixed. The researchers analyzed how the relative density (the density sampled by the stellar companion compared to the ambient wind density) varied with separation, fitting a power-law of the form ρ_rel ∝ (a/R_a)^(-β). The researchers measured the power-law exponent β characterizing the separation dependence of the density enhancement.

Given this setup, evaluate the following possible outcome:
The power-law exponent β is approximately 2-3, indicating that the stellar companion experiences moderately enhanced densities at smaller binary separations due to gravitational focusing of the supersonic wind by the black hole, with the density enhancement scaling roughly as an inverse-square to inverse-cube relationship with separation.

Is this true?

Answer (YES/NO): NO